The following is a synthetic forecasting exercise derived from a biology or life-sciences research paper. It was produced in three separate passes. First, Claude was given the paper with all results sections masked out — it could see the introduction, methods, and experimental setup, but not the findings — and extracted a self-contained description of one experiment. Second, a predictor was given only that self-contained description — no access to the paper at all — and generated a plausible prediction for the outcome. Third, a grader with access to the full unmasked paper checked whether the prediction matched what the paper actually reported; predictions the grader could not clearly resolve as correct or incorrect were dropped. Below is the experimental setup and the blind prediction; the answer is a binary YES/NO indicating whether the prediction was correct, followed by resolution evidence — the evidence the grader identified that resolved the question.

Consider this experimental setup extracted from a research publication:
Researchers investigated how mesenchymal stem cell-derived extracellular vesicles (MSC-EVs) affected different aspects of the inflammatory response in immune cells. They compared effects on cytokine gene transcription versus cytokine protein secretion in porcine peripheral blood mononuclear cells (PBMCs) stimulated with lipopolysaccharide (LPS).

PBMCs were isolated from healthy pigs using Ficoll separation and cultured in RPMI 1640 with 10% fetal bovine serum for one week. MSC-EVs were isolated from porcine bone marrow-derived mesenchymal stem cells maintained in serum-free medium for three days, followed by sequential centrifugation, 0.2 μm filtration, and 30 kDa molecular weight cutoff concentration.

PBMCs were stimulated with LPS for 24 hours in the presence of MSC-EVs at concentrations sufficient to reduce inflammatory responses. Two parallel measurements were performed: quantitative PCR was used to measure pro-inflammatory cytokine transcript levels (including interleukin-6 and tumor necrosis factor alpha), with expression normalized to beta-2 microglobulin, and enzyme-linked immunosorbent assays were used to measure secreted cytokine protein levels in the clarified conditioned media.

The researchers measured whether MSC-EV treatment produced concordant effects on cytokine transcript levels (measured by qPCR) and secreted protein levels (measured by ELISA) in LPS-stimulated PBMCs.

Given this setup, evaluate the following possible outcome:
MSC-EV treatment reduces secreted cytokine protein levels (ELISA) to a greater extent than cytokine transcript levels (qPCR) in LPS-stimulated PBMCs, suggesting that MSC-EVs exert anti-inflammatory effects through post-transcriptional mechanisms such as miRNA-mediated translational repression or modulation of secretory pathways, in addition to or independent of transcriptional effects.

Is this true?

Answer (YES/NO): NO